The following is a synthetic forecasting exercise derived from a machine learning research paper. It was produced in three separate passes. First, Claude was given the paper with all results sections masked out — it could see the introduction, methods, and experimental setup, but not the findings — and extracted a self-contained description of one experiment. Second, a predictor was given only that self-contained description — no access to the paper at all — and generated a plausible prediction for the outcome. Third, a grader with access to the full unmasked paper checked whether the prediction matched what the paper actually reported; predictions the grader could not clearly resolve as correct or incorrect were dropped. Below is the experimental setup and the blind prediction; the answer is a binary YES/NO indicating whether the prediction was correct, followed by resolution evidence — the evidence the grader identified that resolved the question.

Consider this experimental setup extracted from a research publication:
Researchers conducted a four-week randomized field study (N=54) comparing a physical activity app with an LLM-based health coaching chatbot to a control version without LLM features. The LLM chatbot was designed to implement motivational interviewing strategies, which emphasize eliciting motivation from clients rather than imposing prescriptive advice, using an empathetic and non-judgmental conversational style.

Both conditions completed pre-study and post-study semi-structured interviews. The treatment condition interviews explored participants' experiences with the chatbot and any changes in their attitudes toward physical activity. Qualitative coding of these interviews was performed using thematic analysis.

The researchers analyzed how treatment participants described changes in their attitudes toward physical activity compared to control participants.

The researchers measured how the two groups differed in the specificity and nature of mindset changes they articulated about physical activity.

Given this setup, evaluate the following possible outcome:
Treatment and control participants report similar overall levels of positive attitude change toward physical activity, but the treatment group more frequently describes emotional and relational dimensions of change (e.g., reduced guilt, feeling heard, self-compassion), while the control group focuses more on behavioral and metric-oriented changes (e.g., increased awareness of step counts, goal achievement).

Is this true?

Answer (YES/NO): NO